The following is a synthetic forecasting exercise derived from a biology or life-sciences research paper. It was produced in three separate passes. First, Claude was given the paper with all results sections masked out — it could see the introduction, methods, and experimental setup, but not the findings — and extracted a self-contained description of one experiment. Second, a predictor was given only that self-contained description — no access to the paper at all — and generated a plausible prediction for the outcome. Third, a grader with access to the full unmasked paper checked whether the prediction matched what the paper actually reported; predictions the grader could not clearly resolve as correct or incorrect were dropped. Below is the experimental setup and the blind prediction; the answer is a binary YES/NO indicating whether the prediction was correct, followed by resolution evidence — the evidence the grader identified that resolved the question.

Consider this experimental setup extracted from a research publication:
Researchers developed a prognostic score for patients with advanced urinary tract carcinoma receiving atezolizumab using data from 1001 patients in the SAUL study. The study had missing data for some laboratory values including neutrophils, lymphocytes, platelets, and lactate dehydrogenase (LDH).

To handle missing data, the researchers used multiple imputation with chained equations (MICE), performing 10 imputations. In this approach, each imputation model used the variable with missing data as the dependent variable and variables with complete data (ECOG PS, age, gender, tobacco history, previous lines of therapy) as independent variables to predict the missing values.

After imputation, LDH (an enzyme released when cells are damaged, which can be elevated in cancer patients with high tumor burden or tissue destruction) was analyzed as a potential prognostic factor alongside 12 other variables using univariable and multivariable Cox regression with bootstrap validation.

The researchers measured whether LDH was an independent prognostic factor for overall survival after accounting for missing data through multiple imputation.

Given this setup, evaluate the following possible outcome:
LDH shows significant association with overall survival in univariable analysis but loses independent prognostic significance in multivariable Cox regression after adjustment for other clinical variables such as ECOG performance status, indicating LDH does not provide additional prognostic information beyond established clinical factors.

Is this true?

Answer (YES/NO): NO